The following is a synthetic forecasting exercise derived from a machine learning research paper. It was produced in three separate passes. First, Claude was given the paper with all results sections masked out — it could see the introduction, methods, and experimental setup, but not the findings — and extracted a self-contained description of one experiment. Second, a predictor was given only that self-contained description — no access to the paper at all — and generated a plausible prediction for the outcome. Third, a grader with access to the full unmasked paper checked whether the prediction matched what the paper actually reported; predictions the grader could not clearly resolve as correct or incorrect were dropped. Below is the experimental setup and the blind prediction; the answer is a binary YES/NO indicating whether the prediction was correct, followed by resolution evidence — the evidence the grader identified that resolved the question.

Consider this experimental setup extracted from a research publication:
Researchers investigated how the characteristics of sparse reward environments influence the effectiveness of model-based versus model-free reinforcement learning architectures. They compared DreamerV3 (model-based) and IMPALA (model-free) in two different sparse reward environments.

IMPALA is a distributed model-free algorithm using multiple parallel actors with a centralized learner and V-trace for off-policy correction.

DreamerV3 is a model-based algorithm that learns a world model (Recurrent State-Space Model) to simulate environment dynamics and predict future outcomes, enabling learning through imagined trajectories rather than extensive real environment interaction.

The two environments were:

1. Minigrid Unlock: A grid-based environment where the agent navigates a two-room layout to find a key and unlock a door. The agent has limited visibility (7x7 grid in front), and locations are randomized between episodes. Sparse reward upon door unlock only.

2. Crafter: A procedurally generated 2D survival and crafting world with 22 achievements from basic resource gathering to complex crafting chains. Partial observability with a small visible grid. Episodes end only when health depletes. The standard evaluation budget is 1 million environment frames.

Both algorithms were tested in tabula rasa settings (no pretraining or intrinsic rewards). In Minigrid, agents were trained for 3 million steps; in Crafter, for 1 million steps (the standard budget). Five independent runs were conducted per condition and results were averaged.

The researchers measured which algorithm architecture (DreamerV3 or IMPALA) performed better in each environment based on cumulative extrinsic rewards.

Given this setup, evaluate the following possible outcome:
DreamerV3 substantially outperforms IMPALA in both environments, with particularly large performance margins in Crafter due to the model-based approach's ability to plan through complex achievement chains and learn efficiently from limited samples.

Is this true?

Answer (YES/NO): NO